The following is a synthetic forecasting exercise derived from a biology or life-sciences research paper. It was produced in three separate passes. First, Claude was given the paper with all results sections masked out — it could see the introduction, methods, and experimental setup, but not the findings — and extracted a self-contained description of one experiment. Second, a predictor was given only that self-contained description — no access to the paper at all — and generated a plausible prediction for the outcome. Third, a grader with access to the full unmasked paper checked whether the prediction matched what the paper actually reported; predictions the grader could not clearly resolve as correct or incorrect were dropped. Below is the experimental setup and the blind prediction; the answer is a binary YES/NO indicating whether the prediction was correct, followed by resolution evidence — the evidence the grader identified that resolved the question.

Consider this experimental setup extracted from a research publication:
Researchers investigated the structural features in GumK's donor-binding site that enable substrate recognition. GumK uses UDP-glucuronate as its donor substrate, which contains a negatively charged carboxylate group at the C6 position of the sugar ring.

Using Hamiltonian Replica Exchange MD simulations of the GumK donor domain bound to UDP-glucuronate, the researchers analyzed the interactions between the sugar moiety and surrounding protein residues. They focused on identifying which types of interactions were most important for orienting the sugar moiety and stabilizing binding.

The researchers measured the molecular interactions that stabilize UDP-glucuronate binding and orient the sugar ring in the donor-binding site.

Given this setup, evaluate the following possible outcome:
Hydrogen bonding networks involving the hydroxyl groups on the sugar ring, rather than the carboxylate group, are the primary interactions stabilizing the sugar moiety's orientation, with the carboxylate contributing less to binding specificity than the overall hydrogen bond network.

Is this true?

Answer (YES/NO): NO